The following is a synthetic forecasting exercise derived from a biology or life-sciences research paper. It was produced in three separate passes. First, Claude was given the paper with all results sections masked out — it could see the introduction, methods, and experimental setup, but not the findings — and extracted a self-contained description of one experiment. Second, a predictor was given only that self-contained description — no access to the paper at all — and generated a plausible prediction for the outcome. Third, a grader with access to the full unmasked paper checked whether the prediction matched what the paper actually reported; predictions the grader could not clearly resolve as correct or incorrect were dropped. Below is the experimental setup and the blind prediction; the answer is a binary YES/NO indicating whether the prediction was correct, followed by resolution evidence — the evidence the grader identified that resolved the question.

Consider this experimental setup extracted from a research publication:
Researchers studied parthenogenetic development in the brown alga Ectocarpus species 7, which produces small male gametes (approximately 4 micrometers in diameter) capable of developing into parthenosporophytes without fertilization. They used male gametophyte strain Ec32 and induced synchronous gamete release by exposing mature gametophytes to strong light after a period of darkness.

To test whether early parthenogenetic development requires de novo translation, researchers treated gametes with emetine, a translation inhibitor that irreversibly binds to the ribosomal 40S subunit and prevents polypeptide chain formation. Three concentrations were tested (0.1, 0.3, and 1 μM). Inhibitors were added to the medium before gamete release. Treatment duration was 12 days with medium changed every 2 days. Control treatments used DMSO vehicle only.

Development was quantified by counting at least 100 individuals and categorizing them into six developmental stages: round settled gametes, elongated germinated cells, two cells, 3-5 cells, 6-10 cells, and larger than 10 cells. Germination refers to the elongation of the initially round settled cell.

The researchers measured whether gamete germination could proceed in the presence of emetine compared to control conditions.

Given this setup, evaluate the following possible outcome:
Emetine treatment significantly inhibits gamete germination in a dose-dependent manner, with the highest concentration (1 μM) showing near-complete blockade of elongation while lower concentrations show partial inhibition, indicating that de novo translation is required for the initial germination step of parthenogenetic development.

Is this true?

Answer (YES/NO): NO